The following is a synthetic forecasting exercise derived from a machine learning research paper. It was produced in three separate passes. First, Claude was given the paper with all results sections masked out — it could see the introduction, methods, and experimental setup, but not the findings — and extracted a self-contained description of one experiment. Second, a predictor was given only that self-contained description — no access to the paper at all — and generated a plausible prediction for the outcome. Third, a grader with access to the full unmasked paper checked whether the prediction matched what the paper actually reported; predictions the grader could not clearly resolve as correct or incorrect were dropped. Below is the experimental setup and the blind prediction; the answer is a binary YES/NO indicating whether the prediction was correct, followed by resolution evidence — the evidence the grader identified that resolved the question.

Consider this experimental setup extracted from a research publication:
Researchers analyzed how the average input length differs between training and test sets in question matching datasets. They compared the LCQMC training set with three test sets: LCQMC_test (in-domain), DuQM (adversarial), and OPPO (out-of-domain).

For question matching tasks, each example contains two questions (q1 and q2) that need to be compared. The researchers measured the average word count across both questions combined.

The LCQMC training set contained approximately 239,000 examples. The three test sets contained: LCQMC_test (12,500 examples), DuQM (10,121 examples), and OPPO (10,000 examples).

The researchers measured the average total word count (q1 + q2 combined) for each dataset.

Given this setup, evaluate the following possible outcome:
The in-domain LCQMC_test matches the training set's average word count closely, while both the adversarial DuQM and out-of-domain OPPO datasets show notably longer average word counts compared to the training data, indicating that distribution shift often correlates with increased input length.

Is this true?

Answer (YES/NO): NO